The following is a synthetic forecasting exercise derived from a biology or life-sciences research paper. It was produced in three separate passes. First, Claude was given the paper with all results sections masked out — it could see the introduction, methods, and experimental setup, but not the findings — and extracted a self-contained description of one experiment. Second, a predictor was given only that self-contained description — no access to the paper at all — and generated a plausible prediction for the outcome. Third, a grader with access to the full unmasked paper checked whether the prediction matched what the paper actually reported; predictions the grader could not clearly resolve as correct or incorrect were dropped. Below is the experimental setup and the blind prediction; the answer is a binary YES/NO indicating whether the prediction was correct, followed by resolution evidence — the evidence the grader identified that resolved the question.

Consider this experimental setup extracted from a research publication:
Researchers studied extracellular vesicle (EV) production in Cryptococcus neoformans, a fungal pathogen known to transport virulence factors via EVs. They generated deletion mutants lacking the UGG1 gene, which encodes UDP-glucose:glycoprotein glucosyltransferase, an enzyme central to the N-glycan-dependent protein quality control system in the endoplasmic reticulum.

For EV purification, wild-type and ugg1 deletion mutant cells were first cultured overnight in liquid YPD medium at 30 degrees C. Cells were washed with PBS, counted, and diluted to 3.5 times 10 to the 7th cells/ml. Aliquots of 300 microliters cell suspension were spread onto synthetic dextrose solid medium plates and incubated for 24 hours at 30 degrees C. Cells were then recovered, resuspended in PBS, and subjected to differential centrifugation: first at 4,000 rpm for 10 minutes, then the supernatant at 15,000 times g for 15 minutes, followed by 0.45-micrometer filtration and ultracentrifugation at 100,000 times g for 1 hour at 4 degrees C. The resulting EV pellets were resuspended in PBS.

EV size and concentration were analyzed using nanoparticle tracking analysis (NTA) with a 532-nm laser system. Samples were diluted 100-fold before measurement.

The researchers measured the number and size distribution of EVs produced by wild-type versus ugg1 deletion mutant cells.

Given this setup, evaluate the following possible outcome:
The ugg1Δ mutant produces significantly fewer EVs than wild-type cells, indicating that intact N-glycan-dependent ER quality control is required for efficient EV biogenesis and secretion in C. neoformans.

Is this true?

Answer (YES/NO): YES